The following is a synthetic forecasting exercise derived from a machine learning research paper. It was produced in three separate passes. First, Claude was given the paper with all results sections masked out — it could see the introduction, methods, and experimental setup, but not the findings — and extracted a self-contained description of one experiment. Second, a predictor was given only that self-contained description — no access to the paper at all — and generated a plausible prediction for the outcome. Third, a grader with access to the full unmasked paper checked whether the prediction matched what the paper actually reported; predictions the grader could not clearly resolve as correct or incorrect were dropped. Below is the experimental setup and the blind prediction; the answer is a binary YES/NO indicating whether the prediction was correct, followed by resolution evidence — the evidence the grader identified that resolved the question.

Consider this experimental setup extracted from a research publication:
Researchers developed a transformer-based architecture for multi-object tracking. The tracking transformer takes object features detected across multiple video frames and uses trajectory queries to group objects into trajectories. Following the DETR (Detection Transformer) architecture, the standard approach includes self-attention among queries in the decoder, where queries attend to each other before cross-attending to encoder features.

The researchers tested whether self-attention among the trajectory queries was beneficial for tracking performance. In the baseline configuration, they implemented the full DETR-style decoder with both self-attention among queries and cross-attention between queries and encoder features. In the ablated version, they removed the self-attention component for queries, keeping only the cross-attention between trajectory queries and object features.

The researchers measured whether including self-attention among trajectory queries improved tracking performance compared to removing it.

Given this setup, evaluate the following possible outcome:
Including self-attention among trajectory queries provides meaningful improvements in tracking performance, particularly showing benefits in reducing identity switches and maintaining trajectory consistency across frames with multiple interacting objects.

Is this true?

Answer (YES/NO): NO